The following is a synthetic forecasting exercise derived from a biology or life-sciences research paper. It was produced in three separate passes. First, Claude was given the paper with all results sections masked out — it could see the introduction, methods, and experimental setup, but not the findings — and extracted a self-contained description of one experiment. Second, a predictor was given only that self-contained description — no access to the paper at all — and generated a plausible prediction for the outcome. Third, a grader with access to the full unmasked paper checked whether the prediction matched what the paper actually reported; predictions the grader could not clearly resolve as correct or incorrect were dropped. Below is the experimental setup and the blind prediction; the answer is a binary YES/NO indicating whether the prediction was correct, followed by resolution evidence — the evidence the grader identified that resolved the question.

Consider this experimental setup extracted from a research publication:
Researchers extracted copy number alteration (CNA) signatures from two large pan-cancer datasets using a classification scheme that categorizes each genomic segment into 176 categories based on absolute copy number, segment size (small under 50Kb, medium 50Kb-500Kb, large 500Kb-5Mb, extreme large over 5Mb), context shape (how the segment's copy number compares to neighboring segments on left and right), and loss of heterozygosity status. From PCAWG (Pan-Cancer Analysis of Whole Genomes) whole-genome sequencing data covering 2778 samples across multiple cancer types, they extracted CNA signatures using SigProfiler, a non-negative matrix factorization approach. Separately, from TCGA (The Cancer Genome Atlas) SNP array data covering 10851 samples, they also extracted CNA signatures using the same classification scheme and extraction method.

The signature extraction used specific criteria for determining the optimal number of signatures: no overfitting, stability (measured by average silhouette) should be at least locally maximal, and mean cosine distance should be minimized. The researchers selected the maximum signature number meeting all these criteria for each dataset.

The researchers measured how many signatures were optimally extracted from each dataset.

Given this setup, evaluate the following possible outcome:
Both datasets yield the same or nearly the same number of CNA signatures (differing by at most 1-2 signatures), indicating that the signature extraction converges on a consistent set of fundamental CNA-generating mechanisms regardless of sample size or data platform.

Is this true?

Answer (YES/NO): NO